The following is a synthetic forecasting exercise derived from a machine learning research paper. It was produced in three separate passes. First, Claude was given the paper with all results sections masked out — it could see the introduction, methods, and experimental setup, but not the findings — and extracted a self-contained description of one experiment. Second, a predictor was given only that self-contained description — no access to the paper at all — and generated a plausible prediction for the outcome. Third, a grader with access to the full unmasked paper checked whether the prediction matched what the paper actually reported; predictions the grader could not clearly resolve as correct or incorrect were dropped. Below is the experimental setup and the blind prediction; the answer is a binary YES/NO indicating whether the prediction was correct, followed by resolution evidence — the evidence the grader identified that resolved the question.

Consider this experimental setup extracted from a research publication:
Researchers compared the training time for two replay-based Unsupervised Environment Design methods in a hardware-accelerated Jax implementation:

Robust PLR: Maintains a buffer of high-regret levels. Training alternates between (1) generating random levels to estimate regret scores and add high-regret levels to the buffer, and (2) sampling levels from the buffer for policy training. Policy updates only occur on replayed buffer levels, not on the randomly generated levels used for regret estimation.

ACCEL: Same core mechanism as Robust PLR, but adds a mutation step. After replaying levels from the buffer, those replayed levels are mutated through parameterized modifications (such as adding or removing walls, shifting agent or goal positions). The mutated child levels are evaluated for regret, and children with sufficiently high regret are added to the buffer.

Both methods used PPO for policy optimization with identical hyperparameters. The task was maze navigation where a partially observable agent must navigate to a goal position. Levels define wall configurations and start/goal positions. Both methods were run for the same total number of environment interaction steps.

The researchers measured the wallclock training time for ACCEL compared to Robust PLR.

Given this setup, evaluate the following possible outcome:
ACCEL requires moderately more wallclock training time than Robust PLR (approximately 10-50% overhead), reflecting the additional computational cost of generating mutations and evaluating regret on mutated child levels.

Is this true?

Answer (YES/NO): NO